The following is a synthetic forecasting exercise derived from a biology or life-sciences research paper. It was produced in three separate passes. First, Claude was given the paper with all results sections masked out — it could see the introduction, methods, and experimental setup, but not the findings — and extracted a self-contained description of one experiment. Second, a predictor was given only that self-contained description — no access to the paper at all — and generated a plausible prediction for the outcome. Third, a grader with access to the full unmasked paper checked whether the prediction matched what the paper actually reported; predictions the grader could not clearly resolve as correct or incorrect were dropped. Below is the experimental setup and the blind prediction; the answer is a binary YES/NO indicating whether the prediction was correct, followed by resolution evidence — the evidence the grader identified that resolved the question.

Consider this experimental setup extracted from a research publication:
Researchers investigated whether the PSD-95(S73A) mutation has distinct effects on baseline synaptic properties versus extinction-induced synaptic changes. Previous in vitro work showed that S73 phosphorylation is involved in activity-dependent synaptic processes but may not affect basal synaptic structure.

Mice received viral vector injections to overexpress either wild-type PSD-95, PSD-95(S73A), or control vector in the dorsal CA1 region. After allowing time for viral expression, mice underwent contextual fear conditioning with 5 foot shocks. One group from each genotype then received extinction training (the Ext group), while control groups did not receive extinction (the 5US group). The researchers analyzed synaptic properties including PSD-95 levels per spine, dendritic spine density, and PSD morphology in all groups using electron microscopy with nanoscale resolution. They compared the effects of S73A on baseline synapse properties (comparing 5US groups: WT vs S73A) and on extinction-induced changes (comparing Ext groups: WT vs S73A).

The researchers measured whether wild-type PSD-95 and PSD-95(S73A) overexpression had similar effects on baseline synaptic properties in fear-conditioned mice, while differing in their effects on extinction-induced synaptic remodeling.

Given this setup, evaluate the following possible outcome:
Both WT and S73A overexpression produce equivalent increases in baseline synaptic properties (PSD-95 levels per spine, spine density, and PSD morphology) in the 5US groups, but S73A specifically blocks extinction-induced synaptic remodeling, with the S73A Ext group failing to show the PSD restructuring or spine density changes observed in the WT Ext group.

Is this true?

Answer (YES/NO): YES